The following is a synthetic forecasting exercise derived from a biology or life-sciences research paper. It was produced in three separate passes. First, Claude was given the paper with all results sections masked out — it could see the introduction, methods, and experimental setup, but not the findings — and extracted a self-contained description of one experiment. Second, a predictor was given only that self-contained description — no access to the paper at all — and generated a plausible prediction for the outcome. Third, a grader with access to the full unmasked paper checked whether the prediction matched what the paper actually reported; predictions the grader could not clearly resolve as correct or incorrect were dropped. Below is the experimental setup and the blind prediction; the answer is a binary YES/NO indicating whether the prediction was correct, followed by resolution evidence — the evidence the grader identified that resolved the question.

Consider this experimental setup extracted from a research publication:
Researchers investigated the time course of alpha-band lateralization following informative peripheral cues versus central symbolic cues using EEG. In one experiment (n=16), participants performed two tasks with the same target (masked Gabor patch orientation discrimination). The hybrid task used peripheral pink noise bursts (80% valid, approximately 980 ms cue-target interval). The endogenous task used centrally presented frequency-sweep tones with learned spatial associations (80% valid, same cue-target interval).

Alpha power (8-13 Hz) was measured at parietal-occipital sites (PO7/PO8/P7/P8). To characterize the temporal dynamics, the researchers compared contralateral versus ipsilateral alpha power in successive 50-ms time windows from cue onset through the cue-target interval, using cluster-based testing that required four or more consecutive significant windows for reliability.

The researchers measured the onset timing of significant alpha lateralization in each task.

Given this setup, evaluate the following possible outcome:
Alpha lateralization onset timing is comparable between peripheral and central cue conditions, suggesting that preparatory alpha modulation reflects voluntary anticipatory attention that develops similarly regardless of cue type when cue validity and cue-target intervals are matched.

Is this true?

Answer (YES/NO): NO